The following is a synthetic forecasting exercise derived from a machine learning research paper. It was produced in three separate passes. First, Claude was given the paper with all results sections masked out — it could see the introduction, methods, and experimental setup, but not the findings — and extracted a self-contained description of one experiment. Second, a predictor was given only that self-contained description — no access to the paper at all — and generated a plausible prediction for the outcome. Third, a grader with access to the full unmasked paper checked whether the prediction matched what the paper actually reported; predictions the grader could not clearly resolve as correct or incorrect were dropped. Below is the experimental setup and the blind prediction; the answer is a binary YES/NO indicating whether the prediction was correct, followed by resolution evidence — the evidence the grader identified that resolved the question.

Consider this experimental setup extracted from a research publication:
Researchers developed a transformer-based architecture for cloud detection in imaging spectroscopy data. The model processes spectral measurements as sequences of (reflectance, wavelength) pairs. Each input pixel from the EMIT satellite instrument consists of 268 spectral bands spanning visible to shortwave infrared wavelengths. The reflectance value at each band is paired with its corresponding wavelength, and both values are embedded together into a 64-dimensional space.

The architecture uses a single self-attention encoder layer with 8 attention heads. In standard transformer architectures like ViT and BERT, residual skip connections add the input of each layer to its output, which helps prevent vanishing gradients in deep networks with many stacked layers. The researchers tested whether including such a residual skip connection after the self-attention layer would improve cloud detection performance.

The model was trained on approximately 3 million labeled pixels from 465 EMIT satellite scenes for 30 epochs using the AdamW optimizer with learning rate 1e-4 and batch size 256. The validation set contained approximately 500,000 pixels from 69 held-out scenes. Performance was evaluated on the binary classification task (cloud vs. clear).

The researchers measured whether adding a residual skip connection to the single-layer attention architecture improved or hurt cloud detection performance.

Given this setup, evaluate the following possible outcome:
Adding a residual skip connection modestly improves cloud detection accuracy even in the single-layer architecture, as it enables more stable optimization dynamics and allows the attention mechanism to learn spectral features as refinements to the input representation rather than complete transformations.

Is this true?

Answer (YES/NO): NO